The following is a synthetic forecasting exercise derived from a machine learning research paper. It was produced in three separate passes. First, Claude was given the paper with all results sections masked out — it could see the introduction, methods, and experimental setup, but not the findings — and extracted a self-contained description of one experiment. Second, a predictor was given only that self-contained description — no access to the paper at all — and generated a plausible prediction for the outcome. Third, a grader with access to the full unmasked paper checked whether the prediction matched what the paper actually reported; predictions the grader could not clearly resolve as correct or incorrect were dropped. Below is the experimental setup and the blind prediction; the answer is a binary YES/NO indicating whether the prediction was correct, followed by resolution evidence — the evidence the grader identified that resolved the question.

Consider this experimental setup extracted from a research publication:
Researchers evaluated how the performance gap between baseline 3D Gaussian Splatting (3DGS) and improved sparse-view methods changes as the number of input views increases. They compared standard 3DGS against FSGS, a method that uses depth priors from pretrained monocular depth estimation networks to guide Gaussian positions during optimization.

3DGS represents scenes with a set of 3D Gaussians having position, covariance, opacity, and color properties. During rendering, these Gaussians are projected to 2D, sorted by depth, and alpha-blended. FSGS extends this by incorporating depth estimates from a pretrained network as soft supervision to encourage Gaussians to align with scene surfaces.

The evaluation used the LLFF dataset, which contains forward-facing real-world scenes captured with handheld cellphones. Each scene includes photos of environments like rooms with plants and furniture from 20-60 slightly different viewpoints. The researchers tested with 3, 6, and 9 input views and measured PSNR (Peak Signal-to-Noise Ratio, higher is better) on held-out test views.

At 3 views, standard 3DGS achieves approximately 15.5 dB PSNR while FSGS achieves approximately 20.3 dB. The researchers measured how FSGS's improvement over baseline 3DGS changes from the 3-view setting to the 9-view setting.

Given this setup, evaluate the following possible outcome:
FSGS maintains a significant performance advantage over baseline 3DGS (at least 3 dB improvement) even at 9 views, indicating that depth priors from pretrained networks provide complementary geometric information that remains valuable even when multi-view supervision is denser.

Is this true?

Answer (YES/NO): YES